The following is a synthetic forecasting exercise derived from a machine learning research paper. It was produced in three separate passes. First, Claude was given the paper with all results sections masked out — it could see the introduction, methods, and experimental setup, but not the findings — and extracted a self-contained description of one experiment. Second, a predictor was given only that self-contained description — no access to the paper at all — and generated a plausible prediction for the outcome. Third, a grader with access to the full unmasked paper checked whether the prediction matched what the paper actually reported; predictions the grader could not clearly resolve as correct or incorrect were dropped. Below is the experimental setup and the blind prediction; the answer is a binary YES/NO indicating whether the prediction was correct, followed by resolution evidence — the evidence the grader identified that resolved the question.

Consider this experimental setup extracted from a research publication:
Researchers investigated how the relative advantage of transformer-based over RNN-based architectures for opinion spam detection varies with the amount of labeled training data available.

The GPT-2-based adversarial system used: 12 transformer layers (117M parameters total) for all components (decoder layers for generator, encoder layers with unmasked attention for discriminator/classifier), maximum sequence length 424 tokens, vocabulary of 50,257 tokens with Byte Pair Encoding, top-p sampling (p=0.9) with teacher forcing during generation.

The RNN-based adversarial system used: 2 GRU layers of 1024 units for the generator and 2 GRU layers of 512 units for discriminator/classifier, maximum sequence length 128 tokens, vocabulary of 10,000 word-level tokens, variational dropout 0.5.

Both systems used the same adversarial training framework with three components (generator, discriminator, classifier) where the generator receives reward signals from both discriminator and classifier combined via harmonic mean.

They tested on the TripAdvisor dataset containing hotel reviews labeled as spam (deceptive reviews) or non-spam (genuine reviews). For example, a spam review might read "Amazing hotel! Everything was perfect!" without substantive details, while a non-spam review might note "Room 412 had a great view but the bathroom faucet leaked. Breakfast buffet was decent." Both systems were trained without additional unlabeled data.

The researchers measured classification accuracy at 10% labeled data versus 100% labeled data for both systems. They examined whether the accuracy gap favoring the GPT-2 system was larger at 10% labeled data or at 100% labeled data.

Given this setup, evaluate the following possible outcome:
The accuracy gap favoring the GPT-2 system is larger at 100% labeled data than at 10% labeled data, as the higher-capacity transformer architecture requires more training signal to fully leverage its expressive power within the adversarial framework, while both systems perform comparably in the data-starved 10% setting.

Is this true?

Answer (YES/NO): NO